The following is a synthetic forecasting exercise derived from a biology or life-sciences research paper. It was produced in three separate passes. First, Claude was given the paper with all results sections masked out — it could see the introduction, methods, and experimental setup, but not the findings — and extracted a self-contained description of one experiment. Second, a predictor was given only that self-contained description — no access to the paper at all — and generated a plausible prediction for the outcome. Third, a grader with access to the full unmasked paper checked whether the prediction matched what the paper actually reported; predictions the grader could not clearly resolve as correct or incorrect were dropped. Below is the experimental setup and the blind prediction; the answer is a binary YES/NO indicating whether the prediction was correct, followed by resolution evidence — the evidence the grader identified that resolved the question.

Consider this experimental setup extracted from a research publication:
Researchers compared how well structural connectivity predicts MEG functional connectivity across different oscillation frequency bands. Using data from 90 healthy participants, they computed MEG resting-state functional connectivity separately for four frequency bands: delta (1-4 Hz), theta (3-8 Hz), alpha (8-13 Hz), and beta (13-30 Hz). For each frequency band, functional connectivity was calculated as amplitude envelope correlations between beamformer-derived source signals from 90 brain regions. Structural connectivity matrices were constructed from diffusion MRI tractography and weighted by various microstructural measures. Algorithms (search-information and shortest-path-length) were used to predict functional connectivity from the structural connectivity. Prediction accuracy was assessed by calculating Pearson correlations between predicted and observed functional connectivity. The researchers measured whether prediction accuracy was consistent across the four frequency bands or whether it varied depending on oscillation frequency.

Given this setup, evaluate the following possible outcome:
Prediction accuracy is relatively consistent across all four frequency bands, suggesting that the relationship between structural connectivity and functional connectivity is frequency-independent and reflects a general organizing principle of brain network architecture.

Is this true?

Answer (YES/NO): NO